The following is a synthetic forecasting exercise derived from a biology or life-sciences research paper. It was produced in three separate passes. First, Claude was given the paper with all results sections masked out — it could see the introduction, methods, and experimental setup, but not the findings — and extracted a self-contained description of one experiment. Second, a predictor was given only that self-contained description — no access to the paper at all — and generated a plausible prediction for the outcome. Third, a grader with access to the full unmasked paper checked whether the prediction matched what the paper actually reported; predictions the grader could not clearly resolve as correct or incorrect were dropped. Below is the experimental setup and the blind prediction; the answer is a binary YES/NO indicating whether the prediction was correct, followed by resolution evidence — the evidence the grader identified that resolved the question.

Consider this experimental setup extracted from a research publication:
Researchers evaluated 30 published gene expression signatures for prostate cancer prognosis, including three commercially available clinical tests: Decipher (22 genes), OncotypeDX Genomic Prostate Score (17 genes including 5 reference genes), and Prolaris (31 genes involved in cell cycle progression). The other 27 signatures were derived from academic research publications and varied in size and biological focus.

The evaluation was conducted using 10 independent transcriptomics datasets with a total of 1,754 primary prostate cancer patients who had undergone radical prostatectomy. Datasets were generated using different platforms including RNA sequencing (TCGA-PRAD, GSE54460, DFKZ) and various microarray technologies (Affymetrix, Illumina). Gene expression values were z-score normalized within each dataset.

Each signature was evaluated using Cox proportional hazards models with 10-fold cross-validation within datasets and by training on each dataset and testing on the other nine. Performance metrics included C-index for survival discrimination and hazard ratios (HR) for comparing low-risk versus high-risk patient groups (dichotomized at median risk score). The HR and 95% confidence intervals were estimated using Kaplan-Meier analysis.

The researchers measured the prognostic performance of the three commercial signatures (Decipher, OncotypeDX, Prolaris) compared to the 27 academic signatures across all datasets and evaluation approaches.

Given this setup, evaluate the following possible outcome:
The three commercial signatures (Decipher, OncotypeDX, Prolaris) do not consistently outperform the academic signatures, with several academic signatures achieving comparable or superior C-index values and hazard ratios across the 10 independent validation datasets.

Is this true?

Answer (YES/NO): YES